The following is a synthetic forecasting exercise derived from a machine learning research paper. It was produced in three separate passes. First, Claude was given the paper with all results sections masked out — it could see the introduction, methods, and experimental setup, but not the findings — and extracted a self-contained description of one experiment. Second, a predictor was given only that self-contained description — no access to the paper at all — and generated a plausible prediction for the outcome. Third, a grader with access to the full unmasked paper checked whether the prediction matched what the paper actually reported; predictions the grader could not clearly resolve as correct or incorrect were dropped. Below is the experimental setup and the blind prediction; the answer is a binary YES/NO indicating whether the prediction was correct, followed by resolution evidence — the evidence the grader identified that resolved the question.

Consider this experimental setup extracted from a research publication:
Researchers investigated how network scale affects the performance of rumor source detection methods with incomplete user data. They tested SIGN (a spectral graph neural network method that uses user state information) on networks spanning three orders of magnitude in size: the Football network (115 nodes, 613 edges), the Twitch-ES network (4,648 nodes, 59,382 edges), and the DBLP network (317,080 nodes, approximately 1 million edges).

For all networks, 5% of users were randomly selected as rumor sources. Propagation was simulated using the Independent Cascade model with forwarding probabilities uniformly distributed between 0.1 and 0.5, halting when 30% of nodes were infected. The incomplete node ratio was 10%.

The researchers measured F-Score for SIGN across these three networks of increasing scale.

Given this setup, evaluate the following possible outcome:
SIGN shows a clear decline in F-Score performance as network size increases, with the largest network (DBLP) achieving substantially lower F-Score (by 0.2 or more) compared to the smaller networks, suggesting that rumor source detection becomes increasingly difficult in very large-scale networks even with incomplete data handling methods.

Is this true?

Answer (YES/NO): NO